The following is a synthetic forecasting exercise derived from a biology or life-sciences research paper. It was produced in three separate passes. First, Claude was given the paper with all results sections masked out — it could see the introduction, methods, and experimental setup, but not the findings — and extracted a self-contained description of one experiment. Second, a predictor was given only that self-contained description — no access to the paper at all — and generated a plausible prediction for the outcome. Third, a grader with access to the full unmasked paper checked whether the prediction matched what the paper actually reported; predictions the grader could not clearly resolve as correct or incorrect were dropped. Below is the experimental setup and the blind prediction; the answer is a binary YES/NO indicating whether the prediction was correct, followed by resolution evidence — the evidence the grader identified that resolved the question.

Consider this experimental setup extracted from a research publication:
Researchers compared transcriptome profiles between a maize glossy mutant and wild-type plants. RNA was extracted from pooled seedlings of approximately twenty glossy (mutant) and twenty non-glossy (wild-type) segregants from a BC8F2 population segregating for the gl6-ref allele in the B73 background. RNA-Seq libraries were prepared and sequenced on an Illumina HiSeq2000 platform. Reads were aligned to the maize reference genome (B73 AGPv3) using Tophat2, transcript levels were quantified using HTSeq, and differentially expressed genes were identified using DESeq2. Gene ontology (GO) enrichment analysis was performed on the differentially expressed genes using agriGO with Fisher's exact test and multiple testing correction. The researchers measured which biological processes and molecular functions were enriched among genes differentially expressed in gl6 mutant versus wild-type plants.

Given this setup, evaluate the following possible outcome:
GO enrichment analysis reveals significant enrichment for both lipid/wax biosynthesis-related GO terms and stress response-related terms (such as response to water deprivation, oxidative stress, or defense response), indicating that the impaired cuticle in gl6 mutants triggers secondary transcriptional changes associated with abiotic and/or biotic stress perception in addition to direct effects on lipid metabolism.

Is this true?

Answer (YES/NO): YES